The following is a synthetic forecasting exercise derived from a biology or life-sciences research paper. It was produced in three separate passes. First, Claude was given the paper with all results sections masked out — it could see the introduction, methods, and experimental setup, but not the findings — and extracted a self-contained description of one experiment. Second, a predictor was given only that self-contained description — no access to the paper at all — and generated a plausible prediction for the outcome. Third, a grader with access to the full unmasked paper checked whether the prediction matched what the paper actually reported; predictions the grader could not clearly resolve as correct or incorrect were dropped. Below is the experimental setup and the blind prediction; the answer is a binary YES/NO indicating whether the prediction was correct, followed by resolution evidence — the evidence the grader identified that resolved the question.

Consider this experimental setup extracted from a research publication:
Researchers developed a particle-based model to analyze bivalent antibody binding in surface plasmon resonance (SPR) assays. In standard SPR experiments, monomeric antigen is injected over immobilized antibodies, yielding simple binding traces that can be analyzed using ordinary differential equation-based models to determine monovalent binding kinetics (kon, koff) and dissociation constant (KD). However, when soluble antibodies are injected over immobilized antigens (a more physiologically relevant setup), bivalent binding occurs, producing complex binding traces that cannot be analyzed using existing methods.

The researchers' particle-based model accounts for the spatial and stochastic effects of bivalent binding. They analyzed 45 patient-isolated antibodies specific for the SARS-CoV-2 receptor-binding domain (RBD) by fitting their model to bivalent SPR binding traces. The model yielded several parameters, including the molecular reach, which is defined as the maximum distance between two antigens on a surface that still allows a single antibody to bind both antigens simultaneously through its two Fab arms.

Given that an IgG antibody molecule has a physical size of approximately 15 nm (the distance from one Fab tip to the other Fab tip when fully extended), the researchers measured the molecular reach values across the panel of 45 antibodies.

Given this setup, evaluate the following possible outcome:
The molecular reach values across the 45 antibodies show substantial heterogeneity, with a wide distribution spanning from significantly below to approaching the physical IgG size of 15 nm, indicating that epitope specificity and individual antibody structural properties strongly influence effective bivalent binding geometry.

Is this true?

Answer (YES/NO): NO